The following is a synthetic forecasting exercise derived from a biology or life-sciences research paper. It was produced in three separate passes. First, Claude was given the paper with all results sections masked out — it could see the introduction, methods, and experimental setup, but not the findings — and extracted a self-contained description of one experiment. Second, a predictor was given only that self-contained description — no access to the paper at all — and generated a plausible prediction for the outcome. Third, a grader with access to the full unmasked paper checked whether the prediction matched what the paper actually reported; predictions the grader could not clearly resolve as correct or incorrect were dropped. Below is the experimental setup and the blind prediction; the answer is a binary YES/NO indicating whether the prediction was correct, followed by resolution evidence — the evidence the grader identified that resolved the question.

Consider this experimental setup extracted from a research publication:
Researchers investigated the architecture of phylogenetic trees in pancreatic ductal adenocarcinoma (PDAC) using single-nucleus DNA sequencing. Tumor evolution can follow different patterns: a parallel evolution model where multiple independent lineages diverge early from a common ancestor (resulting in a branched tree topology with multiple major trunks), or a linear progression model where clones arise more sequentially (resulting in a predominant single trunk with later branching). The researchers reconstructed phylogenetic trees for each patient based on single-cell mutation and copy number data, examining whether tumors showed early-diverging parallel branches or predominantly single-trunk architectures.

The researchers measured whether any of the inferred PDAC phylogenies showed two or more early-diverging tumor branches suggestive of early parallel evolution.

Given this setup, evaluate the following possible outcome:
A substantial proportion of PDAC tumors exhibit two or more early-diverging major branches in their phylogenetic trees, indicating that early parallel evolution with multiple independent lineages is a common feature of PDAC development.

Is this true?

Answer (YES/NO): NO